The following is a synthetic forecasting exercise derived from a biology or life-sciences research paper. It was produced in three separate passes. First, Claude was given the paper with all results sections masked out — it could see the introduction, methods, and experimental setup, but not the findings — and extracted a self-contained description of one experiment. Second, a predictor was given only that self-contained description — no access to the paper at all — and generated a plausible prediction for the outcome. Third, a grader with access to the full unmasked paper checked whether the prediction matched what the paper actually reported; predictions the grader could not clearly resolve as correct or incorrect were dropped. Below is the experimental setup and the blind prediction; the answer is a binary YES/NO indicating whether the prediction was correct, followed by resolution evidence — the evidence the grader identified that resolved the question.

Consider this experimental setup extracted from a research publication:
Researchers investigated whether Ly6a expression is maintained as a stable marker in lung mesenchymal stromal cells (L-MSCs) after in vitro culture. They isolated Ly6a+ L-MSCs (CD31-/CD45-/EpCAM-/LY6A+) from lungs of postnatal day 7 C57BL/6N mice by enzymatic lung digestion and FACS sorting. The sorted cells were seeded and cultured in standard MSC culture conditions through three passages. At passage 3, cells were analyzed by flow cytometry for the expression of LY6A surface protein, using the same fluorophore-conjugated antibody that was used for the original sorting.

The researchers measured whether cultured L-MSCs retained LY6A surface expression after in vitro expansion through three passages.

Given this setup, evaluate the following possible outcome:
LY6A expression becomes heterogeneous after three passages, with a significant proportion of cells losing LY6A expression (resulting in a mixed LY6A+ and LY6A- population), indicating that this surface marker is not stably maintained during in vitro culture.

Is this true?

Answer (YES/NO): NO